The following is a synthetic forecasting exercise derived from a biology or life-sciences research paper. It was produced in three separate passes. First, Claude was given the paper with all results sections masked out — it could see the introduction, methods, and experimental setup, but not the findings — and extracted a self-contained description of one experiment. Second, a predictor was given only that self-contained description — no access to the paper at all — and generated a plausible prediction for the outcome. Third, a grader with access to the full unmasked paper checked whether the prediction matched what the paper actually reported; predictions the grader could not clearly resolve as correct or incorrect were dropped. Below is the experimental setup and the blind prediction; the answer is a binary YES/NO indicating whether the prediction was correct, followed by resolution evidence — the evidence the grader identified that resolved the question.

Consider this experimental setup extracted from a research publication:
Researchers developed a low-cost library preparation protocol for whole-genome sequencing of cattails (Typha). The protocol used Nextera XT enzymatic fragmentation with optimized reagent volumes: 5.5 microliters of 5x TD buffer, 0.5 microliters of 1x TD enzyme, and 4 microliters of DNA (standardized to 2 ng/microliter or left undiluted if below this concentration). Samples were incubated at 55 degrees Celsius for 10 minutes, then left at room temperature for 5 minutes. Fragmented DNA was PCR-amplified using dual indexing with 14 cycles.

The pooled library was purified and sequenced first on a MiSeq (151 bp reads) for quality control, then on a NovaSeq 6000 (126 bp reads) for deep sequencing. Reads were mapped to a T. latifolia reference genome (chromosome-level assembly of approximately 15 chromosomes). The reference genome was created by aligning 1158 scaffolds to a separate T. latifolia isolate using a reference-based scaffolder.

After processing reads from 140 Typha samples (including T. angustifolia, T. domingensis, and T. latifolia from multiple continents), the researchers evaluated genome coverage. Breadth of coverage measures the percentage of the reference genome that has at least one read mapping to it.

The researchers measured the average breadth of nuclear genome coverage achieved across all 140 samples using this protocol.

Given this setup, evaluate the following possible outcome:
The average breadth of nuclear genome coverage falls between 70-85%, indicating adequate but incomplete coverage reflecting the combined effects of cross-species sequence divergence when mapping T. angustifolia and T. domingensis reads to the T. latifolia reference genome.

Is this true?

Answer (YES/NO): NO